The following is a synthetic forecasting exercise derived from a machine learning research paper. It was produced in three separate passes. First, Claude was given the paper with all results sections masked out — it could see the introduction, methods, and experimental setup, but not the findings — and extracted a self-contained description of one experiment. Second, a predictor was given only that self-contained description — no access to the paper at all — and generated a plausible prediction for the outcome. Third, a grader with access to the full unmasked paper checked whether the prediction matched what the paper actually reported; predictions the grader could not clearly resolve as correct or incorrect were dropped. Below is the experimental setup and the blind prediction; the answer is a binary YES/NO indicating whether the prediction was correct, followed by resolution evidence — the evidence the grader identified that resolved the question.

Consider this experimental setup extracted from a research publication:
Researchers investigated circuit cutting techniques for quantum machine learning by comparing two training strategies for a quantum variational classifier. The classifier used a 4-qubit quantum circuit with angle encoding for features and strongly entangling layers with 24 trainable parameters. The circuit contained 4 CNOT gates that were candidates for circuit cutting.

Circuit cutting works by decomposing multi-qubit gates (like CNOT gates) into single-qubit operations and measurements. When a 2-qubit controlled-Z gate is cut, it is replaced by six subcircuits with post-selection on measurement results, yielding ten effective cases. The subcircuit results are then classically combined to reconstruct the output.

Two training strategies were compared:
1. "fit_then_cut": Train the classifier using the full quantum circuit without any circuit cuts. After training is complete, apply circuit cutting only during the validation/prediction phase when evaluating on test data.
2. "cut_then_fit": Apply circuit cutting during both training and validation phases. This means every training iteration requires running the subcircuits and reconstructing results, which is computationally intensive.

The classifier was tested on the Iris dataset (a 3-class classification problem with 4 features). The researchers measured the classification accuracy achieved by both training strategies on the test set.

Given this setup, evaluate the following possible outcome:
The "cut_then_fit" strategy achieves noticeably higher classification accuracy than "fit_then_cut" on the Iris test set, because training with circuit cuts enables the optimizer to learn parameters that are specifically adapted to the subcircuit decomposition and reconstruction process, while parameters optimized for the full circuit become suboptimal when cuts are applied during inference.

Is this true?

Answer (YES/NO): NO